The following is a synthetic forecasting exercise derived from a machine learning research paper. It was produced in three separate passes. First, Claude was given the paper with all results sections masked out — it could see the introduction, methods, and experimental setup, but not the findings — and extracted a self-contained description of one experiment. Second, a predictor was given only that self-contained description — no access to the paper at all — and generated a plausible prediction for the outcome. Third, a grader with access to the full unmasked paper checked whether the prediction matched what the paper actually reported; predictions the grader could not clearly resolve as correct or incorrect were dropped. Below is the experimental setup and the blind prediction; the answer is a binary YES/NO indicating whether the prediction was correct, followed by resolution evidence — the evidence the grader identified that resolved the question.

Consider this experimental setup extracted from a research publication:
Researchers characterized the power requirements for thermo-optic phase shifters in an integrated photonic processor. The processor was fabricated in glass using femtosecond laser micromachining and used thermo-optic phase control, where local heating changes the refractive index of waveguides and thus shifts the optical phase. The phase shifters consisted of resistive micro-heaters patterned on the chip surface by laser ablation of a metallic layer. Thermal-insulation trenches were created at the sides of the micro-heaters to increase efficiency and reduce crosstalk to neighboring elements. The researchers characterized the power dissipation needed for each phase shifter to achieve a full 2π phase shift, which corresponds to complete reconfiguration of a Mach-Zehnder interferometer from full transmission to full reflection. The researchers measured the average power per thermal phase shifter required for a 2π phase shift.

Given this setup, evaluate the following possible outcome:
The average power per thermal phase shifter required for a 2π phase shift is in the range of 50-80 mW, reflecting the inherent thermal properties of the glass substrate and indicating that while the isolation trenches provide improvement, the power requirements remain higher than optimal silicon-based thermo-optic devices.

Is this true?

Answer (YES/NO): NO